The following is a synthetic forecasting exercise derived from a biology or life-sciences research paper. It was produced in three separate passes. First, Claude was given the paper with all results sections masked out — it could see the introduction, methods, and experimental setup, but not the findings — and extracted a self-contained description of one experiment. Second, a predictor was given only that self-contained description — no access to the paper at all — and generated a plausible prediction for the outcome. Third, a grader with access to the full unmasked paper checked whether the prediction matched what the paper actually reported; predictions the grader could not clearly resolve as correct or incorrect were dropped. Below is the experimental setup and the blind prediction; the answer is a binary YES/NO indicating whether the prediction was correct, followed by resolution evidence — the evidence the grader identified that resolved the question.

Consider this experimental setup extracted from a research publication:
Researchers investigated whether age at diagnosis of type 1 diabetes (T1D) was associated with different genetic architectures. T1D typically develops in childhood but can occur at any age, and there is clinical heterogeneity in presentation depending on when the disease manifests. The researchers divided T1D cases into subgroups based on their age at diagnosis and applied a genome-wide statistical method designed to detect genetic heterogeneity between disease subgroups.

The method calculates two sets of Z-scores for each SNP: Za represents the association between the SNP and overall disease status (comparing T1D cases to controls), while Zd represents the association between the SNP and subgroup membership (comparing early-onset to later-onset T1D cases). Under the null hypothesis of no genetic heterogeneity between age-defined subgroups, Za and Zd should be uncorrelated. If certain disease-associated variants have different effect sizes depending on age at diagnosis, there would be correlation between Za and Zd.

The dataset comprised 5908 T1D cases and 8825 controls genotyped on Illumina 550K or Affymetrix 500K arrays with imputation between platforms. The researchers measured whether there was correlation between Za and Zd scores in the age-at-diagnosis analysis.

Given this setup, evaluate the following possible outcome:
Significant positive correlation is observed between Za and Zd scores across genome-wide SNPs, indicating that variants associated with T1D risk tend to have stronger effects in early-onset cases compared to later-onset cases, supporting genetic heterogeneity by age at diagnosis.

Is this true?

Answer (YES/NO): NO